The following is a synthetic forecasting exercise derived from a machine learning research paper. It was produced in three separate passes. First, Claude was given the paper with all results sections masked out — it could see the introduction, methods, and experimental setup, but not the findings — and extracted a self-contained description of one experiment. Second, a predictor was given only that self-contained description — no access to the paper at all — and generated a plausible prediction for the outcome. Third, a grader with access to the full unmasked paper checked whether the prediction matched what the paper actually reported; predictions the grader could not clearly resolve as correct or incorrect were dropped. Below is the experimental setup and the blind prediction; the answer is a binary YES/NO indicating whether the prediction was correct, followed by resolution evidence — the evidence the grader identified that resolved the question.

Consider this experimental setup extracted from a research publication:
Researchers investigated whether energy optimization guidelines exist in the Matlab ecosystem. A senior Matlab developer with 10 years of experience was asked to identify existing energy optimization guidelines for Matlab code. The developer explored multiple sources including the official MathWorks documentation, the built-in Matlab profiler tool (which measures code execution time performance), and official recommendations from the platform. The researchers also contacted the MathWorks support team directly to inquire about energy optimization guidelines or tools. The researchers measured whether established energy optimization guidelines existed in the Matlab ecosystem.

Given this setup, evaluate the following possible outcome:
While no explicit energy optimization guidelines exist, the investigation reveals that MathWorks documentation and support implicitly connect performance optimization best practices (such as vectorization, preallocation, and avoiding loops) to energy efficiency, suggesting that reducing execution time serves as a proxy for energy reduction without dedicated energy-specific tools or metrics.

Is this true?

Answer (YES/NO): NO